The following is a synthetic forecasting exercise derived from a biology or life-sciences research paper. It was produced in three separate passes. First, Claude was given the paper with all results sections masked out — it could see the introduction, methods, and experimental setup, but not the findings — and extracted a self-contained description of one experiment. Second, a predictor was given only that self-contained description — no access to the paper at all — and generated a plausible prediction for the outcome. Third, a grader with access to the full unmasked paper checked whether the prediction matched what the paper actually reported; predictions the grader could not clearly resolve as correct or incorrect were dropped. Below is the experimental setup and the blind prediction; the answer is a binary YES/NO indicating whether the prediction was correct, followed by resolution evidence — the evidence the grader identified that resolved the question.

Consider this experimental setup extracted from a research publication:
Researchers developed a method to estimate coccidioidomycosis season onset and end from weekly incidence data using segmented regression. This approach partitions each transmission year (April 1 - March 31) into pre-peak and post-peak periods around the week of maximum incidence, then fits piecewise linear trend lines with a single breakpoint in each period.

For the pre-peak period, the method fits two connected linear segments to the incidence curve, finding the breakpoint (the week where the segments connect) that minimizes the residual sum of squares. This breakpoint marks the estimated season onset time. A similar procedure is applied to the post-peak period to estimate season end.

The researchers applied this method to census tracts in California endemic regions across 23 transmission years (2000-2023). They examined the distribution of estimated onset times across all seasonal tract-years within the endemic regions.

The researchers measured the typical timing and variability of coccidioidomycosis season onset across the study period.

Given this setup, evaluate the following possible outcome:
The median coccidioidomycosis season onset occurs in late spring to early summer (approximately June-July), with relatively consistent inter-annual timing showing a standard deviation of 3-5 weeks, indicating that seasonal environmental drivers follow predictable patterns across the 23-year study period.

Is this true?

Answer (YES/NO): NO